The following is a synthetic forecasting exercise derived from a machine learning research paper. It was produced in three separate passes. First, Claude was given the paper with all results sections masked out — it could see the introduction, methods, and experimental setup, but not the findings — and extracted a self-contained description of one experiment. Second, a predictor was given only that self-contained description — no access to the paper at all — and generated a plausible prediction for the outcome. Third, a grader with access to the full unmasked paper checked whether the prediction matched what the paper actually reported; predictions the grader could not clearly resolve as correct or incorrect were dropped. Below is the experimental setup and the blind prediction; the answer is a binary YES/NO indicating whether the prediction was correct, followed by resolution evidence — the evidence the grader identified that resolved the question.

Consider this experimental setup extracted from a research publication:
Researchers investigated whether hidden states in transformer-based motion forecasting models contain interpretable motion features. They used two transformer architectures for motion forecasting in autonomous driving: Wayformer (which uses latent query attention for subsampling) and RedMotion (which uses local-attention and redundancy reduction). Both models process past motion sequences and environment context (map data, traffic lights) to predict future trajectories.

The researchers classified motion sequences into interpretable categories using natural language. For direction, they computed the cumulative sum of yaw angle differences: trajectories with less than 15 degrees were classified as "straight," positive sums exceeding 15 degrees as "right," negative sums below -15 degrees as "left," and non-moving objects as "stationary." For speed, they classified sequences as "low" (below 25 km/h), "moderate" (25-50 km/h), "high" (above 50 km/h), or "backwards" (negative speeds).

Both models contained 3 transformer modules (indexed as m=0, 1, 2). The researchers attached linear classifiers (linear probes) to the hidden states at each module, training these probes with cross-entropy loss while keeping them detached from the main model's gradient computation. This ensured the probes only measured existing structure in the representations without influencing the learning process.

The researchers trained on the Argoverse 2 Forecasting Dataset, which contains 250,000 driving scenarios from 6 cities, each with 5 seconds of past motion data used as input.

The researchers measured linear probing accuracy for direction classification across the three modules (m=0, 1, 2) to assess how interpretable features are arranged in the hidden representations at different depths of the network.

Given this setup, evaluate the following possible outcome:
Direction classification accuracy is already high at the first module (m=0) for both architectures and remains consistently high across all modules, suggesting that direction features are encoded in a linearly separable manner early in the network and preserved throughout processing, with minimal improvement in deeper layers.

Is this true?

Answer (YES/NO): YES